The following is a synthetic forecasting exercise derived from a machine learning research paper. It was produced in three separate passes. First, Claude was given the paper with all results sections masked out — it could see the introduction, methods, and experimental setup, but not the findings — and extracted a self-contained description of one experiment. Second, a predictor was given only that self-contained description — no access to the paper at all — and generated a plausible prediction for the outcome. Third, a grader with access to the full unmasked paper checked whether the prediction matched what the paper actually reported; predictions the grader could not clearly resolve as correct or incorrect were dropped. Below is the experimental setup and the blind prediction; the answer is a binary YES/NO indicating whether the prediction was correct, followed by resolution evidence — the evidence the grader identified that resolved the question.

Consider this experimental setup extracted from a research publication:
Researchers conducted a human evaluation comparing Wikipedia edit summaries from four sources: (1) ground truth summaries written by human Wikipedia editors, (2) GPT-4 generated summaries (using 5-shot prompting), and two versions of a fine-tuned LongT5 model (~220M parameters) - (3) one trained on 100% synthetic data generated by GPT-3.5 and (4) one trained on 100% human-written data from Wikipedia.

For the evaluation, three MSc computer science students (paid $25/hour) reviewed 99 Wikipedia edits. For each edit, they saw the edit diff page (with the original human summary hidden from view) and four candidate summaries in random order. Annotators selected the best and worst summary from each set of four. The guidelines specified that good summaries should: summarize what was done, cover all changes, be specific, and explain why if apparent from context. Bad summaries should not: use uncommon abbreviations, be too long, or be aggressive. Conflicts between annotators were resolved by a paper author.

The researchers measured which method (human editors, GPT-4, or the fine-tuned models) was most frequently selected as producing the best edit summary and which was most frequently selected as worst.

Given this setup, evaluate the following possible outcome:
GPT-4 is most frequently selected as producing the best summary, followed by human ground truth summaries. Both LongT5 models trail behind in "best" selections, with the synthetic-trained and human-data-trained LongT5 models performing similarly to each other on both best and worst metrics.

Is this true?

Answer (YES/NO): NO